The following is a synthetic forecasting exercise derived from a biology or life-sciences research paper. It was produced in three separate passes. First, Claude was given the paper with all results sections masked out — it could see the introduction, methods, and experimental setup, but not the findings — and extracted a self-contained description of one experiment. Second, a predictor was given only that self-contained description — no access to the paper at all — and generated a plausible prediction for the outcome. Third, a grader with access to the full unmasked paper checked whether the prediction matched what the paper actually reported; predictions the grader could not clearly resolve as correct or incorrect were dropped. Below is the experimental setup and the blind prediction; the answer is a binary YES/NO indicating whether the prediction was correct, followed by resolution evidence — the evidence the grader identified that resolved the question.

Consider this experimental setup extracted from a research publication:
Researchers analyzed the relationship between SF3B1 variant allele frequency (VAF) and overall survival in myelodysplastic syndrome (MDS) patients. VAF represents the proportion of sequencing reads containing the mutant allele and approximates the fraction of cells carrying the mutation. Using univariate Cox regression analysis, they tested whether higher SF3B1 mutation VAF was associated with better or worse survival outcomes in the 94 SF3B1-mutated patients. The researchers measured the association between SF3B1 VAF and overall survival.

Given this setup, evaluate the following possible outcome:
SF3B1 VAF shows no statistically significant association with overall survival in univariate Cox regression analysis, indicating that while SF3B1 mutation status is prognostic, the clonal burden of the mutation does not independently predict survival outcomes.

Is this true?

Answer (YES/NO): NO